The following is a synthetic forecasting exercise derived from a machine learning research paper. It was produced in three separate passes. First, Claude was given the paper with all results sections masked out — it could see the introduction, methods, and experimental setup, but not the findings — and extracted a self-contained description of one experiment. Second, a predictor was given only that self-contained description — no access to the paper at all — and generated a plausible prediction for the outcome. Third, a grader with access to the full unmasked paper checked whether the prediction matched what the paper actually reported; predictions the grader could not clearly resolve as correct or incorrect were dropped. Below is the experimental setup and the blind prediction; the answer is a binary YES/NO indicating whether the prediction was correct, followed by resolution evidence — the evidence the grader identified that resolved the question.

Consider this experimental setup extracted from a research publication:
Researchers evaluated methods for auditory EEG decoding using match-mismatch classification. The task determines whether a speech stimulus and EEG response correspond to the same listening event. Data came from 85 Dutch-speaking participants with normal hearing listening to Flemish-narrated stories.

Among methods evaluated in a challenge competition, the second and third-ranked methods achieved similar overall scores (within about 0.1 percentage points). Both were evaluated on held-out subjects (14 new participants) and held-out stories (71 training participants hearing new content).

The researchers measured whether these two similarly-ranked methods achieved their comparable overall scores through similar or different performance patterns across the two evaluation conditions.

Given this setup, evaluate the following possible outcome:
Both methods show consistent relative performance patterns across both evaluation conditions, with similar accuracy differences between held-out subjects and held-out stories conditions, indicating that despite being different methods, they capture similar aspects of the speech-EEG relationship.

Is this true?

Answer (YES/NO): NO